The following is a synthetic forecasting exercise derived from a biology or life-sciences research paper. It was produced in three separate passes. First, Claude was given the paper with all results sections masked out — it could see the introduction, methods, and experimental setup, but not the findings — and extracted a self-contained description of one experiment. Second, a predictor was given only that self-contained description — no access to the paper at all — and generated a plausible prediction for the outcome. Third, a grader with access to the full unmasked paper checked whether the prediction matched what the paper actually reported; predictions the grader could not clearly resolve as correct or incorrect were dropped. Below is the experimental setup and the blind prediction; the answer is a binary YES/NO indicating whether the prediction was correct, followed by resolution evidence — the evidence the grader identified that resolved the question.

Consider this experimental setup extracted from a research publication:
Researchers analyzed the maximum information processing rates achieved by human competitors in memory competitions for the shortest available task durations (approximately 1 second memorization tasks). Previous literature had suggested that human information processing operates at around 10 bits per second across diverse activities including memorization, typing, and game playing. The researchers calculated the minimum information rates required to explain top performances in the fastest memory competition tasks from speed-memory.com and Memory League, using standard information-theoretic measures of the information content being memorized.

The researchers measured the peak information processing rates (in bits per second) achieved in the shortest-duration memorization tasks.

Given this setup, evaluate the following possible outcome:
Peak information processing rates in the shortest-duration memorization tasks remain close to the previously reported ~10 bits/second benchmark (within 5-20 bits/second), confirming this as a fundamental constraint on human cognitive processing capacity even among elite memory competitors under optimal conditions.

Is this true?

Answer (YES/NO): NO